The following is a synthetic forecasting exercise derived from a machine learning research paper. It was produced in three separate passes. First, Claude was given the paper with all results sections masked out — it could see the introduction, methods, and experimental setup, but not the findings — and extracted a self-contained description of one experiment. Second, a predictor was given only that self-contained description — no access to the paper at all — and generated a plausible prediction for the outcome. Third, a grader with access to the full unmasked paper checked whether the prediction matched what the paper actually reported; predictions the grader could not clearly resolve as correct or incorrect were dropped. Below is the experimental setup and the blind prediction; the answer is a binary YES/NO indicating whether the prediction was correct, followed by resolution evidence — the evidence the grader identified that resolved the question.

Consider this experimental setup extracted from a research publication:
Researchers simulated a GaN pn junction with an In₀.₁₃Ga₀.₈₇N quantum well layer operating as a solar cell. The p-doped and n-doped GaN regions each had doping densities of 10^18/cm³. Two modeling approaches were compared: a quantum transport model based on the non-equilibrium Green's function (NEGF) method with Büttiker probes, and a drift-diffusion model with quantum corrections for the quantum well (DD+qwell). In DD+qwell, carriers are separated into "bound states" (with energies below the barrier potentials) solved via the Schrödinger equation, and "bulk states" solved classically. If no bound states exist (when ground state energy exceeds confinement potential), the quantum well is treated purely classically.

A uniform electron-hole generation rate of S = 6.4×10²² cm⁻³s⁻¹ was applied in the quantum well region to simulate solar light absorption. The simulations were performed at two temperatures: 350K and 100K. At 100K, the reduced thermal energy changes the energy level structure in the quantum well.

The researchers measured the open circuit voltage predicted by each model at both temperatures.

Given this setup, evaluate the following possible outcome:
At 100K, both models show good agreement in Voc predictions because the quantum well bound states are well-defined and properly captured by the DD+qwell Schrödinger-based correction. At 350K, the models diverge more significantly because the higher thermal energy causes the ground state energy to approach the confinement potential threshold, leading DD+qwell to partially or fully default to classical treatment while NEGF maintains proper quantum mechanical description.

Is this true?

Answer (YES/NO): NO